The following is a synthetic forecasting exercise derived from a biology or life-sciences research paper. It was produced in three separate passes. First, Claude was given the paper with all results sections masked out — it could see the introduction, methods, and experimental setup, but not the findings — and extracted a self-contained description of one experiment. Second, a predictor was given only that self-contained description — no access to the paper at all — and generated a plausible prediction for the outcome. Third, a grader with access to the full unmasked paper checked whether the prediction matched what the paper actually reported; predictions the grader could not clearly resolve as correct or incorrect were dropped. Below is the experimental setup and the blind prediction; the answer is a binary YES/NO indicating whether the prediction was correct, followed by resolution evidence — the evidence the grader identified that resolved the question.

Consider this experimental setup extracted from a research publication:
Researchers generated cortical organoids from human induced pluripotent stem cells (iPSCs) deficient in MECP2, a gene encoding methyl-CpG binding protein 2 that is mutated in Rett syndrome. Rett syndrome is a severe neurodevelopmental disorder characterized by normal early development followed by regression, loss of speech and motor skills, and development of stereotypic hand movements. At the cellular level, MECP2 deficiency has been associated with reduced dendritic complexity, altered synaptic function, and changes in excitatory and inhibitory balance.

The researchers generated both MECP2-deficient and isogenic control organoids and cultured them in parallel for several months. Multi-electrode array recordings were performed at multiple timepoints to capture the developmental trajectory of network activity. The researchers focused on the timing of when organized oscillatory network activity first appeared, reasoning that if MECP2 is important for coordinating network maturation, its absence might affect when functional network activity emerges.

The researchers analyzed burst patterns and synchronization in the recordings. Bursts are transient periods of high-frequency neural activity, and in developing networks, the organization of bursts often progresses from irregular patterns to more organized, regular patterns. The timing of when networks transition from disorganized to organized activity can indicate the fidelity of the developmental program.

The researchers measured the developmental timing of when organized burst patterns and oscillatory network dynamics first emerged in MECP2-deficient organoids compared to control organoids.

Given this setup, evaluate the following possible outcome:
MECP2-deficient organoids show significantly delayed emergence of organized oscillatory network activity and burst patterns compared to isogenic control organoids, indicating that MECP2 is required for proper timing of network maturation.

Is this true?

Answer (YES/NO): NO